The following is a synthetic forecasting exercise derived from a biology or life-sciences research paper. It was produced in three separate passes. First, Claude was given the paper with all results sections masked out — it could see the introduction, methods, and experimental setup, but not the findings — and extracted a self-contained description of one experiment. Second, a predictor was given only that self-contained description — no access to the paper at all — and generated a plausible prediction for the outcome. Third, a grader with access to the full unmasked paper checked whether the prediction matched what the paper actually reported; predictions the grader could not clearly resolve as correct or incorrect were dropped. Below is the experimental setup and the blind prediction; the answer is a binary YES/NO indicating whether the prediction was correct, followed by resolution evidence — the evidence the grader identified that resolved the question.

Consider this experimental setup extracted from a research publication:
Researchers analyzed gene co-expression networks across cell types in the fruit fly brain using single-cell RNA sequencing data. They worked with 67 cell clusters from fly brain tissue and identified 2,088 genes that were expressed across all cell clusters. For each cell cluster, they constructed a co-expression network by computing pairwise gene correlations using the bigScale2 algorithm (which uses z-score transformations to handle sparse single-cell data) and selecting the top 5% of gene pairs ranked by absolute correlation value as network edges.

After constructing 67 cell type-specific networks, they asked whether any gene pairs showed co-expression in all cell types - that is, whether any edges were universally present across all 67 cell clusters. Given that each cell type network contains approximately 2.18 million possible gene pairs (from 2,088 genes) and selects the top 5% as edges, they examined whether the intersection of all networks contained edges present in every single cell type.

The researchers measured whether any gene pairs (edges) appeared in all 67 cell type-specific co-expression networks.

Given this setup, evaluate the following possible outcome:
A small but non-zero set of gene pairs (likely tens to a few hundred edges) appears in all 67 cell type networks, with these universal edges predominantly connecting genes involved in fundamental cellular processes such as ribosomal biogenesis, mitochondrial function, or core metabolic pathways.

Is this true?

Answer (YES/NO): NO